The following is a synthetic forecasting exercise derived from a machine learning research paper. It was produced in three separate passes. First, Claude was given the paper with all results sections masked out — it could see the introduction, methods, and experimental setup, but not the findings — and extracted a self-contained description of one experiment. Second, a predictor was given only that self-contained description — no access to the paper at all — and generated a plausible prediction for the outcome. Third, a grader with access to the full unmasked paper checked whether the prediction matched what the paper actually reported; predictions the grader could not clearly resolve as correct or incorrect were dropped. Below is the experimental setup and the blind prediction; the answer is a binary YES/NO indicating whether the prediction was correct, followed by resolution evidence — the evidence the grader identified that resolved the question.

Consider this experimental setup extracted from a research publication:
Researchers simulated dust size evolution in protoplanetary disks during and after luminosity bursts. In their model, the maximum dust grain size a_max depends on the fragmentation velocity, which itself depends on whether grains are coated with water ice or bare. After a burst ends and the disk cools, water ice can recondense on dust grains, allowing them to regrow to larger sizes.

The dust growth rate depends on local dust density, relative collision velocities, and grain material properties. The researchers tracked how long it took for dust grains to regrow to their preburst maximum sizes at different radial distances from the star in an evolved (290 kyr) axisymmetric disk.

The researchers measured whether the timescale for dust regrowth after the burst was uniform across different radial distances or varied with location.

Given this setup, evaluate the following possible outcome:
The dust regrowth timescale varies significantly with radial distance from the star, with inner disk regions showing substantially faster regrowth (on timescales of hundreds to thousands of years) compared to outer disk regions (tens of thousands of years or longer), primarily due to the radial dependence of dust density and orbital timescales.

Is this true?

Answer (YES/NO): NO